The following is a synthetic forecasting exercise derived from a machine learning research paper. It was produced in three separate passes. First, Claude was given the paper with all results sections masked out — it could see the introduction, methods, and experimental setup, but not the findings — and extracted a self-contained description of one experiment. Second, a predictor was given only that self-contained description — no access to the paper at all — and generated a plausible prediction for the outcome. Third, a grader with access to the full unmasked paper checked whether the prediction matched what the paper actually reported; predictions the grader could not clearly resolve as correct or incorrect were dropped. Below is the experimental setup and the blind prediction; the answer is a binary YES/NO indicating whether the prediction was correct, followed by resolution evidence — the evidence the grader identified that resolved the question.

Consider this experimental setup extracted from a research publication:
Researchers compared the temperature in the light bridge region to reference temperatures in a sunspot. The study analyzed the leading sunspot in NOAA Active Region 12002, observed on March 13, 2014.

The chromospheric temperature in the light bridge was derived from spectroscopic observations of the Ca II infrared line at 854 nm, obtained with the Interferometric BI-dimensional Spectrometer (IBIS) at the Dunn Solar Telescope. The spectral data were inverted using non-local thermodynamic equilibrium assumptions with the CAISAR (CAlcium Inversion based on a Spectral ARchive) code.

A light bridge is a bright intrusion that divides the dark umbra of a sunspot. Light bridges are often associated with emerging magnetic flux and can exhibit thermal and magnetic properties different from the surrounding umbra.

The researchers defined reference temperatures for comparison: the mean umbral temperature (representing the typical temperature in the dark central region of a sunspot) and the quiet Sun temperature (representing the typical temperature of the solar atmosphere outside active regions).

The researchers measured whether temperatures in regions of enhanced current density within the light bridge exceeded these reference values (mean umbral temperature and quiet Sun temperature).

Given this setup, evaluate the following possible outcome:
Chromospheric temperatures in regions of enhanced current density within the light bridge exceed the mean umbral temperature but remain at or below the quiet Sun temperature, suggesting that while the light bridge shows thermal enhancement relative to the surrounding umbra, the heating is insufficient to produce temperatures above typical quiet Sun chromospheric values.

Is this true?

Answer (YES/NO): NO